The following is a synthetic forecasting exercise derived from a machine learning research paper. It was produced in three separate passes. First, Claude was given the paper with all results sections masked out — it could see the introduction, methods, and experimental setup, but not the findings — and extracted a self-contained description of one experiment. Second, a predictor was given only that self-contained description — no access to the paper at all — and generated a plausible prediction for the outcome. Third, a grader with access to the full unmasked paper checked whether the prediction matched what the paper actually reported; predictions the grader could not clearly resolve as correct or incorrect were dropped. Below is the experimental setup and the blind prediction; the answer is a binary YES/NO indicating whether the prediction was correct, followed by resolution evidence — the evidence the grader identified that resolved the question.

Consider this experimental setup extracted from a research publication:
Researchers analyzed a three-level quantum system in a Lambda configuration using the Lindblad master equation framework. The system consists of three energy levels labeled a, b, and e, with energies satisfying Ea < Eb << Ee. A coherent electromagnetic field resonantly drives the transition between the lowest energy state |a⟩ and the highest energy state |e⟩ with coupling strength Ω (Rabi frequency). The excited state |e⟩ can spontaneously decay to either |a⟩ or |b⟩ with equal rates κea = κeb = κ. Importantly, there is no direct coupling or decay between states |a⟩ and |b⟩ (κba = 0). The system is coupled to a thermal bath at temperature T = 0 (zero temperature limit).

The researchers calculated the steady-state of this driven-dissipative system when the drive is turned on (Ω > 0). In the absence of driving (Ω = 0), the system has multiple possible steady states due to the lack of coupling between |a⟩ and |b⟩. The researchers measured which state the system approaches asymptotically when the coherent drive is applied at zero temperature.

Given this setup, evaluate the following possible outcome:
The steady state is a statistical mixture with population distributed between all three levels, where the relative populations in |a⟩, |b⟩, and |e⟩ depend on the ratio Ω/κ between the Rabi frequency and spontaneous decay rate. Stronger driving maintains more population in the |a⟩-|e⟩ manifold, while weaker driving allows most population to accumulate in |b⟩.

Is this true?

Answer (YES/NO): NO